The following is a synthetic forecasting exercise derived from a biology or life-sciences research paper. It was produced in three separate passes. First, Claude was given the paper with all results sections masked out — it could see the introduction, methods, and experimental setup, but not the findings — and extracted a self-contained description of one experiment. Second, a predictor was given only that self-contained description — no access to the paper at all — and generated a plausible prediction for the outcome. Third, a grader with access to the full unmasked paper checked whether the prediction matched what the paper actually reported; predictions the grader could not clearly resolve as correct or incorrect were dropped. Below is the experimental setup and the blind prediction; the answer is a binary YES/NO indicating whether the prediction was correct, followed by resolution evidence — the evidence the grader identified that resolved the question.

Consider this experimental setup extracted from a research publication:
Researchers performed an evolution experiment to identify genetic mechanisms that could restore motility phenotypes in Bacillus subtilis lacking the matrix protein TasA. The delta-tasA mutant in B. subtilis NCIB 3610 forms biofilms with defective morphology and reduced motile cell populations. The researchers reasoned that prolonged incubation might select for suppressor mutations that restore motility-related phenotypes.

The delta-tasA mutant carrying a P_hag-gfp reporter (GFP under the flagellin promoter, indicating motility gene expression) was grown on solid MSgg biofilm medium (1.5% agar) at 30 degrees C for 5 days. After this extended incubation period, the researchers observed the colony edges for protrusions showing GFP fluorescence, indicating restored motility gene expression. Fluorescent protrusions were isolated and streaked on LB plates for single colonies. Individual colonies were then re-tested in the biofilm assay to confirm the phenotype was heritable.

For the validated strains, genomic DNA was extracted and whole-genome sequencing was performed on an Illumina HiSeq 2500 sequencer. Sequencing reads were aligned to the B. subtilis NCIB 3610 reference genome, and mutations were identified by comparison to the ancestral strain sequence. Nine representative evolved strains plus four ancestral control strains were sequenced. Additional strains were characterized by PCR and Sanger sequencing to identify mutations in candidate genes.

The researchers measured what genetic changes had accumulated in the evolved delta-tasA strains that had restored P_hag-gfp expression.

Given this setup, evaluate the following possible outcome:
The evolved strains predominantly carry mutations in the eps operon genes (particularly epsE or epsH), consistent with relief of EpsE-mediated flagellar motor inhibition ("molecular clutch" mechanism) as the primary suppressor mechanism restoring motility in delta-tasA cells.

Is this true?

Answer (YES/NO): NO